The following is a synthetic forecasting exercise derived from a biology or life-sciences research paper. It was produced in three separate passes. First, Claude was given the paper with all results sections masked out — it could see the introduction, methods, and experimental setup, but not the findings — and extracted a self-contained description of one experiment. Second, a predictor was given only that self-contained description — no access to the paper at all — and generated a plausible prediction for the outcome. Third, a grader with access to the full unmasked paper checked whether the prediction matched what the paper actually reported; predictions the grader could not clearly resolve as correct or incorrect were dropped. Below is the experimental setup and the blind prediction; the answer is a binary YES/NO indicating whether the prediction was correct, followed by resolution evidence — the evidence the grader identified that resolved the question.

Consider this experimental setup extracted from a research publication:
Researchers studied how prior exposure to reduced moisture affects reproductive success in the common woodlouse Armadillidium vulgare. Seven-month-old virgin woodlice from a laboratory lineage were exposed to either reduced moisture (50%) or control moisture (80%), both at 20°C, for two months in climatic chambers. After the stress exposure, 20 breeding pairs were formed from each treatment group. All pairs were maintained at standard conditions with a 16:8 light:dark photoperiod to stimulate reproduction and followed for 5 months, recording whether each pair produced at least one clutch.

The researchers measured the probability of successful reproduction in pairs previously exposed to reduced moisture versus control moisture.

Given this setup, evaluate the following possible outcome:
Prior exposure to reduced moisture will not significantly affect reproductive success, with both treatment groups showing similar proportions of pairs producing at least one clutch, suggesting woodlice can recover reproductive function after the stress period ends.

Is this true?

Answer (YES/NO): NO